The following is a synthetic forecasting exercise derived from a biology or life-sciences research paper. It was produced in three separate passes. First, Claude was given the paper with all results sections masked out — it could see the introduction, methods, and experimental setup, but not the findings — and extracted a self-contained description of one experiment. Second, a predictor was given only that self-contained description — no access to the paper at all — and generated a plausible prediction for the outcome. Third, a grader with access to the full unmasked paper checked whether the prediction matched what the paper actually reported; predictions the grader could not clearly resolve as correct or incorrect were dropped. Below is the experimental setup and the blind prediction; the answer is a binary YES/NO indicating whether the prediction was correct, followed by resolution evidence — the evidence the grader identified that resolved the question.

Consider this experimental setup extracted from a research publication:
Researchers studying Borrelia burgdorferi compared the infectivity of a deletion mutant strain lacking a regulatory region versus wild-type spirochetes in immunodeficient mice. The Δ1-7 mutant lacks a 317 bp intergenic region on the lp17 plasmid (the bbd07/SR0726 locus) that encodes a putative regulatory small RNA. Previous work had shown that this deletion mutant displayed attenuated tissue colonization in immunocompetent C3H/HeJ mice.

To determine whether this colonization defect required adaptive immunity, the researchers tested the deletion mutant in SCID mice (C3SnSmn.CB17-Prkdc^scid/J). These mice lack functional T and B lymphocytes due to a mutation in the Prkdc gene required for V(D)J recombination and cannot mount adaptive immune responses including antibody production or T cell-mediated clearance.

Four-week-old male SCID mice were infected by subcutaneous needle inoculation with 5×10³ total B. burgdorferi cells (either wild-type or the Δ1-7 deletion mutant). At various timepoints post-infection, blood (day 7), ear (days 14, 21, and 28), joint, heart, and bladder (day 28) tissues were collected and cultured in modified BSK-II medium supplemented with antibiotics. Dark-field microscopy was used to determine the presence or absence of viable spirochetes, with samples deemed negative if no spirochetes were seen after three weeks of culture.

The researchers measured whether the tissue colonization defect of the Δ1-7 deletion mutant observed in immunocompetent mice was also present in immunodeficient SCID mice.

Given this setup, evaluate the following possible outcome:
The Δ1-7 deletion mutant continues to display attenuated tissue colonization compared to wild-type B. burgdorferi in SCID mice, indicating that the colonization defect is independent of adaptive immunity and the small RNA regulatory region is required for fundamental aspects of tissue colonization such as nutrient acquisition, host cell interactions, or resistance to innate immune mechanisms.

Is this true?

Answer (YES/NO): NO